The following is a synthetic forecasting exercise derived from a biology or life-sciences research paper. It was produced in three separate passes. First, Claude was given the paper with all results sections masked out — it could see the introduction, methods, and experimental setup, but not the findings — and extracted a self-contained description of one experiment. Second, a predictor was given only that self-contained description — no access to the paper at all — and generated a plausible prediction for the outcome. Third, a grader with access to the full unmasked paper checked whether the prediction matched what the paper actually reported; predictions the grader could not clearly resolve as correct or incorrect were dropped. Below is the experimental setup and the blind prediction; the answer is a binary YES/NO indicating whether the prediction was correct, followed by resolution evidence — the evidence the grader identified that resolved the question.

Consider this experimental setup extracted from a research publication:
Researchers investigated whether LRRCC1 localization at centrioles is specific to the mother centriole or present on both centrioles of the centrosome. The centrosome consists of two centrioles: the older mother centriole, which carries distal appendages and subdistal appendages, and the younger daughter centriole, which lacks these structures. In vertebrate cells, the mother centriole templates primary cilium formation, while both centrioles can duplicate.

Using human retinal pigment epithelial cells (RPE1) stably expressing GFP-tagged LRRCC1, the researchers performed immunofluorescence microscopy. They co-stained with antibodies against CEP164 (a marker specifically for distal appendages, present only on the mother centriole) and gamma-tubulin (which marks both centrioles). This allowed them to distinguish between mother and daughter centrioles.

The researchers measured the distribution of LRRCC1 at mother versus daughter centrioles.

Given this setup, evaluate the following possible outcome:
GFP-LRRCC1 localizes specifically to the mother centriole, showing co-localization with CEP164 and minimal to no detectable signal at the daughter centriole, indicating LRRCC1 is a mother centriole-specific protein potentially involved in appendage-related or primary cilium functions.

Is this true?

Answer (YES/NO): NO